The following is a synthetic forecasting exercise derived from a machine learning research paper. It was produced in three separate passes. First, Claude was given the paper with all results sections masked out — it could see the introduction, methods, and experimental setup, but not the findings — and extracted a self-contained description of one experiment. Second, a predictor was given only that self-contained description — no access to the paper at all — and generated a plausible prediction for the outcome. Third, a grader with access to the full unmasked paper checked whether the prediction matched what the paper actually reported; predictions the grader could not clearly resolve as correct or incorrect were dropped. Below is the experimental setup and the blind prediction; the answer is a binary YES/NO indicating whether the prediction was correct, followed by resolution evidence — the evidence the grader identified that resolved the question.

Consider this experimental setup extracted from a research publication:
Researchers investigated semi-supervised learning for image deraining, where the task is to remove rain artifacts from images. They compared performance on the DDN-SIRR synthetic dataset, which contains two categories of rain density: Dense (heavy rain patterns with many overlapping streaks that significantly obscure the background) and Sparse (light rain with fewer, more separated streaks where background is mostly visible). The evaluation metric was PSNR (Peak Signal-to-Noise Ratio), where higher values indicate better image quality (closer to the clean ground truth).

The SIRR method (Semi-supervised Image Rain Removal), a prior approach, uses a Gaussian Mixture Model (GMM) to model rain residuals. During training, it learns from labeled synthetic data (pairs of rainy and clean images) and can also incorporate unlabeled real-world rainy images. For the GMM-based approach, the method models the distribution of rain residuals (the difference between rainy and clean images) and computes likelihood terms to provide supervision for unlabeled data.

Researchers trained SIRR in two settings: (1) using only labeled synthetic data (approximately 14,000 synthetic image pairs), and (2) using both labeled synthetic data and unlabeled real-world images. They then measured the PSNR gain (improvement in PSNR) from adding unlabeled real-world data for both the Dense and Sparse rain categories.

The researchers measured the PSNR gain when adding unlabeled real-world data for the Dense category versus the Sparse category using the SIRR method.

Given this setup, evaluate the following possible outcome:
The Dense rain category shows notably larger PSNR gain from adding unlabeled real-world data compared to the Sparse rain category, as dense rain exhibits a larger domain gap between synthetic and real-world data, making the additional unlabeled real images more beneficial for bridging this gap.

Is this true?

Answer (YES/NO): YES